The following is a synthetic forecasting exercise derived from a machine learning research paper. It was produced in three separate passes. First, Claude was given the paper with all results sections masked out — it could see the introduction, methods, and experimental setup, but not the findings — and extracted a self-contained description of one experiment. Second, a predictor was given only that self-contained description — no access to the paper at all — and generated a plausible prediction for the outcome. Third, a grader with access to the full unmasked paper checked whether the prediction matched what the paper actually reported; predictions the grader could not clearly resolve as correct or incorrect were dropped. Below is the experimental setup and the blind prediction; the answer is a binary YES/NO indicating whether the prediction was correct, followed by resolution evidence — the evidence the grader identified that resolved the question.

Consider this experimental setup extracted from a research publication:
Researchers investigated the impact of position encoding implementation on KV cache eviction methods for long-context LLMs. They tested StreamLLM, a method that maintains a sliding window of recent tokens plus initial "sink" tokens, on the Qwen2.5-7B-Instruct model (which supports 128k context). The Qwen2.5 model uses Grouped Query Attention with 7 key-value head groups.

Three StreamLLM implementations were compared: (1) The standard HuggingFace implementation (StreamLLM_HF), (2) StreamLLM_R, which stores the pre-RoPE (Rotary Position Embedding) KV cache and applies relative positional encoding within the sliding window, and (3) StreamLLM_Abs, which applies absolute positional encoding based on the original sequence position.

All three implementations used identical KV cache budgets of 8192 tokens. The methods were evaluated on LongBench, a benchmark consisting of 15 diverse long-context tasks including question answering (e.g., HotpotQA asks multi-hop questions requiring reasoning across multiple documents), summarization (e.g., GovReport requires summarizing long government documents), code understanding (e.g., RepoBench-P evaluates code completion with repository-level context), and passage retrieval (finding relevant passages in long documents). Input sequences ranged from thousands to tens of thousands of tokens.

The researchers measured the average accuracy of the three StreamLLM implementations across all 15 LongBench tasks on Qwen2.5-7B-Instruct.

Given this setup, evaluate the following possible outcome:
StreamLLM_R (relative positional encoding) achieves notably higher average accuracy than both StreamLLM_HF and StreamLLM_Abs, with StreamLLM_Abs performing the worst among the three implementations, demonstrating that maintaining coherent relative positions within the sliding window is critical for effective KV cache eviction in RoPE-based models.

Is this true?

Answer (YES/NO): NO